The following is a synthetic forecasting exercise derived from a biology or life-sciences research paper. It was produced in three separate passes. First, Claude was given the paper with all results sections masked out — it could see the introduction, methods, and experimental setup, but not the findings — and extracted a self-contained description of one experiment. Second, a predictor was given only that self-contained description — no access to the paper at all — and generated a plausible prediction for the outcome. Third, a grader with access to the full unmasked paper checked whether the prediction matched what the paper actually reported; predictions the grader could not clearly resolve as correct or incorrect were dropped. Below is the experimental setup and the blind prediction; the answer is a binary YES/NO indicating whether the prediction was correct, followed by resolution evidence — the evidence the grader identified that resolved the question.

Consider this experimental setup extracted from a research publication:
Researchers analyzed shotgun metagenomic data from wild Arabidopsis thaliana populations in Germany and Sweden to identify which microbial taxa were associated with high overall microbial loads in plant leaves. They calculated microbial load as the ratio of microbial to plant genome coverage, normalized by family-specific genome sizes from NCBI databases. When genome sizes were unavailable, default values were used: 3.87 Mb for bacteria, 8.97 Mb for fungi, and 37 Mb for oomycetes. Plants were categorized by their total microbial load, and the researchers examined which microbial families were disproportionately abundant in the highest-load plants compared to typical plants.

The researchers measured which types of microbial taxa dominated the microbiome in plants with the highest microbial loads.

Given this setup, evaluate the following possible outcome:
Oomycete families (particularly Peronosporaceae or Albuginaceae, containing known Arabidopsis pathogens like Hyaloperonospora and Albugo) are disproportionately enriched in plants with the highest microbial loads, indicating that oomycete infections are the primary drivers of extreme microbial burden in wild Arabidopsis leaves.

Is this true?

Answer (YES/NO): NO